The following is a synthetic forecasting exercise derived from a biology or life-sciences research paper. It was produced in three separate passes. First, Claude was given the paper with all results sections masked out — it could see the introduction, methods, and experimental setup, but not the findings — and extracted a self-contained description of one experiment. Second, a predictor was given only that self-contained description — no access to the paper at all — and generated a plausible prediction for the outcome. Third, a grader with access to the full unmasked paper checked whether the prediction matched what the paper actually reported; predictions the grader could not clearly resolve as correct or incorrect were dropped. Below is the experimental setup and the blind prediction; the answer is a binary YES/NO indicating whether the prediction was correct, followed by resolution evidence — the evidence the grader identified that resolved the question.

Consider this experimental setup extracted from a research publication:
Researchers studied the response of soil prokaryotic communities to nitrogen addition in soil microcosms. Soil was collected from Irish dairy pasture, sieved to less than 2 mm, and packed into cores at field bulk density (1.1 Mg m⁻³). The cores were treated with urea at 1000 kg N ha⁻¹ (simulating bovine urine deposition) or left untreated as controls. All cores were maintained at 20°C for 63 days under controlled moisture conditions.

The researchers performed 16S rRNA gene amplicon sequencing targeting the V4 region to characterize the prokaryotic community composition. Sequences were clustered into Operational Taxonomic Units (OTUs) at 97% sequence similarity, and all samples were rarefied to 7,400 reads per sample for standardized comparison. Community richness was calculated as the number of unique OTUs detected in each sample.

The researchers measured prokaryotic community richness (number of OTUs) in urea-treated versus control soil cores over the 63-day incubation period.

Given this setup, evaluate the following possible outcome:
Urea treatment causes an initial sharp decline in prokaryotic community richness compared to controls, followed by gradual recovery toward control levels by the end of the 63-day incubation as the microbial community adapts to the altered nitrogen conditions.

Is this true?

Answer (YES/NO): NO